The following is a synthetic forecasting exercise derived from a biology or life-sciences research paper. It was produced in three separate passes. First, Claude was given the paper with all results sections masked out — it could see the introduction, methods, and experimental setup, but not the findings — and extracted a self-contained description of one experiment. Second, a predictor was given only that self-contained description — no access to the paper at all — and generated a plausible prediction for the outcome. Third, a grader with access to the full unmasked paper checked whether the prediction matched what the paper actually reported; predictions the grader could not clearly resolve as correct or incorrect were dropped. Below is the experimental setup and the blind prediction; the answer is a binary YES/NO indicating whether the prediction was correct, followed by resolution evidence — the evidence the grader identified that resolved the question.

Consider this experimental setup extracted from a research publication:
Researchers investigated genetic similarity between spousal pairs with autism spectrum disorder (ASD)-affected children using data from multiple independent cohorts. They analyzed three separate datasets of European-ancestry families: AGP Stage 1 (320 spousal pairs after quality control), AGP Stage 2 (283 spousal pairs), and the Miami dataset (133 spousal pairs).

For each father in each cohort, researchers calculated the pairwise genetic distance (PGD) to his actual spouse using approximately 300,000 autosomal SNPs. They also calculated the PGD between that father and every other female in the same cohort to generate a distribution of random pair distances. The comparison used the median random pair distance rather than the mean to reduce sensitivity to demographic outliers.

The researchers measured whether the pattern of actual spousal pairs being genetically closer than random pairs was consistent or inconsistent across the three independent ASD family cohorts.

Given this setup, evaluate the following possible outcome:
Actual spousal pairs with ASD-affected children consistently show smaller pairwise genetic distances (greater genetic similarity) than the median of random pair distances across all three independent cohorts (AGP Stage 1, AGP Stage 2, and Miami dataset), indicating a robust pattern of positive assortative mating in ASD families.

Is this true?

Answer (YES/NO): YES